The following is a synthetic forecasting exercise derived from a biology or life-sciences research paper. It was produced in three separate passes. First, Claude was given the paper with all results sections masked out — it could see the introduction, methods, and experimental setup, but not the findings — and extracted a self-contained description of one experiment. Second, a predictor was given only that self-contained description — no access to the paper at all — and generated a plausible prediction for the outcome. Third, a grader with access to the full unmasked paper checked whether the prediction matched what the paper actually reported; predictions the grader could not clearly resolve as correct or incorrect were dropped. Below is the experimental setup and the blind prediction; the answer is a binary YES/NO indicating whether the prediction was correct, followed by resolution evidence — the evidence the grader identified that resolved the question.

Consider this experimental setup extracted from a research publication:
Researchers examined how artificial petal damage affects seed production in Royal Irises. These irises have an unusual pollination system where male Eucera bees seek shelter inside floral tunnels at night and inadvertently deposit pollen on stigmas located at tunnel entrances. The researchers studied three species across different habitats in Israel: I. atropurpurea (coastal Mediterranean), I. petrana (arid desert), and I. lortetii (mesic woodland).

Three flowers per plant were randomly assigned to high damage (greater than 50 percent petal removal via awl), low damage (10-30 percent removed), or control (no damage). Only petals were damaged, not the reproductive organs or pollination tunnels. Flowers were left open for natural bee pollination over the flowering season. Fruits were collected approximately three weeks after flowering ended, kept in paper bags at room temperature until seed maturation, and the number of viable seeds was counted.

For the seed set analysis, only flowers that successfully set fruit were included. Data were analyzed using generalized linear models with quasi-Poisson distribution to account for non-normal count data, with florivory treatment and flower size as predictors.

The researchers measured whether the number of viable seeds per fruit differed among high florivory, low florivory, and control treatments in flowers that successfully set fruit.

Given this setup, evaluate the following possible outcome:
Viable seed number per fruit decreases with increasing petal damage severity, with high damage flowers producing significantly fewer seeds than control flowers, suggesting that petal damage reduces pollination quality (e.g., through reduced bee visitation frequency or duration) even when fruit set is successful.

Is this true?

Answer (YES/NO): NO